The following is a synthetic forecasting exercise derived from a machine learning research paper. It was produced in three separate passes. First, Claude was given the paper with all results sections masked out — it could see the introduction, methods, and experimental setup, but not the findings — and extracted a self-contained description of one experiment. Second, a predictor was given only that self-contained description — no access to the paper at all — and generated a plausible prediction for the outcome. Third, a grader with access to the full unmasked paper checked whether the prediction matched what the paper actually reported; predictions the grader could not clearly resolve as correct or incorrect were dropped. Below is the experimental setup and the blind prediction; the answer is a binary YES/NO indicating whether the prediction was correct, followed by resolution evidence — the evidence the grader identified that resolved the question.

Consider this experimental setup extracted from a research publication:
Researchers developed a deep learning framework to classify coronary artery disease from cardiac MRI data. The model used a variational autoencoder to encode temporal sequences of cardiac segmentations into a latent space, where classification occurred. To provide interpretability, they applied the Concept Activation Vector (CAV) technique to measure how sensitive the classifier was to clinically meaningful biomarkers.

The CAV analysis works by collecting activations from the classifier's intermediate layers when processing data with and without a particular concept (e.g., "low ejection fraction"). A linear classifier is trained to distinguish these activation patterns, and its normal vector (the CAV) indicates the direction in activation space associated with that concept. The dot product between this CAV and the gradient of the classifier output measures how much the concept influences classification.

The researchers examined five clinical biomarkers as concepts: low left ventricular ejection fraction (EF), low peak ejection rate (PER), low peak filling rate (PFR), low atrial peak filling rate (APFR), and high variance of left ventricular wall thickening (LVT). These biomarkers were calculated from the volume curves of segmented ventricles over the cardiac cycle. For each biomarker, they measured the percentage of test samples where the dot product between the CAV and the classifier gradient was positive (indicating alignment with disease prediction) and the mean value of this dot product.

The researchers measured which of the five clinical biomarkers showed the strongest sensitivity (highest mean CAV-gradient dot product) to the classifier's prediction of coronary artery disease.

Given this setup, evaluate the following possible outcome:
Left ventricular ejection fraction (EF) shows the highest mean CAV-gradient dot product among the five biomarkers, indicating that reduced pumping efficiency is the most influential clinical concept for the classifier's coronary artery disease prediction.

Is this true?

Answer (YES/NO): NO